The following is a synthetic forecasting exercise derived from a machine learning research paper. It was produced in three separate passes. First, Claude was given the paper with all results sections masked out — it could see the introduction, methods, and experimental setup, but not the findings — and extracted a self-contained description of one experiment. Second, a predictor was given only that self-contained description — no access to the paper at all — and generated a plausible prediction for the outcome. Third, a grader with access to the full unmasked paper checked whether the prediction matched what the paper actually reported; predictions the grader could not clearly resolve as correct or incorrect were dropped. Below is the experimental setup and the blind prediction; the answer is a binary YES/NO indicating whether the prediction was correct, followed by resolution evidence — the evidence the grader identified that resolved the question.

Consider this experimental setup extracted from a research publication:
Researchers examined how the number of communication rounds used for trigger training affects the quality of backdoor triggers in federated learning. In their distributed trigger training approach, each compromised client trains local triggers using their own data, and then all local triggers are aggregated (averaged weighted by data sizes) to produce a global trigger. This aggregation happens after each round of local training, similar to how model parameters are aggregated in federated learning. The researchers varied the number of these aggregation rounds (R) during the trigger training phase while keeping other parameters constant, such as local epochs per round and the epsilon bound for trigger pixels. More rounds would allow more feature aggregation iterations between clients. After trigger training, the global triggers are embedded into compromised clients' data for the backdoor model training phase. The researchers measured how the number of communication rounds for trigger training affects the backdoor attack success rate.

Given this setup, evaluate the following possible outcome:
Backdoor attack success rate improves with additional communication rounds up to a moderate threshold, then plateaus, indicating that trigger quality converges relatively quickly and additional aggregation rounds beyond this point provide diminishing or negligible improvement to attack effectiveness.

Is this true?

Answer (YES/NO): YES